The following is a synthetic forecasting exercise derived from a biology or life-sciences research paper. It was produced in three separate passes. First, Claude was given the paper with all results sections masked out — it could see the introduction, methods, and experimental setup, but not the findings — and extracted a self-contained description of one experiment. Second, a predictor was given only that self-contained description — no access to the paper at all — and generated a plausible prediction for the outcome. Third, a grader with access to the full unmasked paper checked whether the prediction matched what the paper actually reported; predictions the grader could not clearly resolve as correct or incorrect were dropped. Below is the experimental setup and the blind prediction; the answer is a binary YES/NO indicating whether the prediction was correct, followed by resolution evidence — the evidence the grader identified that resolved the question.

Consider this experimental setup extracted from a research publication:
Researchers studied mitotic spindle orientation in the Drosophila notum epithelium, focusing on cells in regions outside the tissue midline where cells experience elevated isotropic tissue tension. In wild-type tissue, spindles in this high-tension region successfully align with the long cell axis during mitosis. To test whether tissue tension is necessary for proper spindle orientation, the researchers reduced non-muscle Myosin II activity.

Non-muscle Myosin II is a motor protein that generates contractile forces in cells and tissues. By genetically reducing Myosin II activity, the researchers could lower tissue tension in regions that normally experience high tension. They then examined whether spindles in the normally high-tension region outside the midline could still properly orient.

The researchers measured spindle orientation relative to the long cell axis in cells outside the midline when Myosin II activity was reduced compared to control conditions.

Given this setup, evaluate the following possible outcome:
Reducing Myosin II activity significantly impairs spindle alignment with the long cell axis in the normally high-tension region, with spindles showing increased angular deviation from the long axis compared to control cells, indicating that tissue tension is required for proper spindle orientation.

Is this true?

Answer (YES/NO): YES